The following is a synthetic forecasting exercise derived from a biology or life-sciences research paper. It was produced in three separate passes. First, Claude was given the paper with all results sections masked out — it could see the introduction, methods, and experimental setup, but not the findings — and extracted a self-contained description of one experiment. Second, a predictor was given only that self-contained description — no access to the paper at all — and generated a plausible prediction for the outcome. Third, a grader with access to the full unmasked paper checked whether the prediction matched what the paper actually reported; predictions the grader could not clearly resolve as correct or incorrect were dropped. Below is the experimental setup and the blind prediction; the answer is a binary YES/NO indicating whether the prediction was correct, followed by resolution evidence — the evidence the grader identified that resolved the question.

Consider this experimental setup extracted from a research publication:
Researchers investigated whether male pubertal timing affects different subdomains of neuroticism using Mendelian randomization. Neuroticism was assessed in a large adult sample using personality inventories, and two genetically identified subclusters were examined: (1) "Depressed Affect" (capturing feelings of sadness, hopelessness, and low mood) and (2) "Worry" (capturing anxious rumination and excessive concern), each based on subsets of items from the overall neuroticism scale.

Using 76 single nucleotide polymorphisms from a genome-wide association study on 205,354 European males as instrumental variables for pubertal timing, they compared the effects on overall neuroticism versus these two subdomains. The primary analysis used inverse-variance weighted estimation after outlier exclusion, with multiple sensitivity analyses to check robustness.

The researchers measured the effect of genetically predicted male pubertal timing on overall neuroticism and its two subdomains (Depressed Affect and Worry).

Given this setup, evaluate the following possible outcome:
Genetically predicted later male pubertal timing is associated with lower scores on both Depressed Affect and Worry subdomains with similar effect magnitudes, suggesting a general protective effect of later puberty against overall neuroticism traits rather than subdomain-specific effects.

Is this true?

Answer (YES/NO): NO